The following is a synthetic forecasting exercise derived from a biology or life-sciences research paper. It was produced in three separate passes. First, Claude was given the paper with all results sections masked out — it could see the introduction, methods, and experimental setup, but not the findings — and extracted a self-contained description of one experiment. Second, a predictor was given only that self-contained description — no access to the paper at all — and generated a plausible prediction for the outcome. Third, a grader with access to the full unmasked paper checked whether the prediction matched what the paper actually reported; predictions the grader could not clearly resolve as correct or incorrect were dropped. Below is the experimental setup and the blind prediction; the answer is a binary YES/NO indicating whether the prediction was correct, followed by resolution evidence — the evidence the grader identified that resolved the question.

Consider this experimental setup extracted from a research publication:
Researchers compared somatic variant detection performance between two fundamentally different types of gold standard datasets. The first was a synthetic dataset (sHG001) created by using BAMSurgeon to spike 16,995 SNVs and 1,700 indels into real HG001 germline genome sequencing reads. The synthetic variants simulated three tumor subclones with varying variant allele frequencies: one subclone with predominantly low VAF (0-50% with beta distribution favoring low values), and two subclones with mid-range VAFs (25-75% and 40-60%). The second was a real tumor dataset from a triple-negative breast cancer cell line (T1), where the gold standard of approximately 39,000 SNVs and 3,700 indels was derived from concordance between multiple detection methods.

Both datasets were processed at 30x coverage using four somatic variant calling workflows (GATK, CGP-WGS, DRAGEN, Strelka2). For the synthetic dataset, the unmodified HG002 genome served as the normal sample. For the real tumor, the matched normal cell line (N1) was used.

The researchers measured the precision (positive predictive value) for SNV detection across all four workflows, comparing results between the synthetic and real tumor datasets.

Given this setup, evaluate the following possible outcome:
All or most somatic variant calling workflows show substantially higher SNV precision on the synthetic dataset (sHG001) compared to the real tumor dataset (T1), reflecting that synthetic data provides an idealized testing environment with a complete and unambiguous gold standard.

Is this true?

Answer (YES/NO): YES